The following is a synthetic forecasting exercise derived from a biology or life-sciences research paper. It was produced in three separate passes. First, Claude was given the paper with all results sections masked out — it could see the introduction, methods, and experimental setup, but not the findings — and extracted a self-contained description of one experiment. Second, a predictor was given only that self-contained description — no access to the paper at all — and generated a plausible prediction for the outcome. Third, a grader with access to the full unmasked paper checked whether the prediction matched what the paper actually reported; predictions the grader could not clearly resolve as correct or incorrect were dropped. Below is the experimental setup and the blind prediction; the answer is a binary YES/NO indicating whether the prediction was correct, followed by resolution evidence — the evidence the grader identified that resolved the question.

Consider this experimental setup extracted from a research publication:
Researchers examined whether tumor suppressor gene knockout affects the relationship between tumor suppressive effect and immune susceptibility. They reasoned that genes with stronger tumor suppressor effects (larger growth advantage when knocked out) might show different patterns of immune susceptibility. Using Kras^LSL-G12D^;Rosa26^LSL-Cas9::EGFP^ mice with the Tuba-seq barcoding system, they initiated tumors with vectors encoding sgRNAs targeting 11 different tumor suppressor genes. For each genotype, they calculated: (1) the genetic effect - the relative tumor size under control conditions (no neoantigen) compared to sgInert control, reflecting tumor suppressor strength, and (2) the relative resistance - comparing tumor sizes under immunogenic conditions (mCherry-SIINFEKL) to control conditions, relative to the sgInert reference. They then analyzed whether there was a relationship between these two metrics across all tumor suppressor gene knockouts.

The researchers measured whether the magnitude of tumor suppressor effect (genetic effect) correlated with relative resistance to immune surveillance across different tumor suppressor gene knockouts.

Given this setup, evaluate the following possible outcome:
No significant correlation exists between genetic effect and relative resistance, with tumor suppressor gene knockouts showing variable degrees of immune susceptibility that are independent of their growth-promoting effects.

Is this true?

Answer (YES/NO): NO